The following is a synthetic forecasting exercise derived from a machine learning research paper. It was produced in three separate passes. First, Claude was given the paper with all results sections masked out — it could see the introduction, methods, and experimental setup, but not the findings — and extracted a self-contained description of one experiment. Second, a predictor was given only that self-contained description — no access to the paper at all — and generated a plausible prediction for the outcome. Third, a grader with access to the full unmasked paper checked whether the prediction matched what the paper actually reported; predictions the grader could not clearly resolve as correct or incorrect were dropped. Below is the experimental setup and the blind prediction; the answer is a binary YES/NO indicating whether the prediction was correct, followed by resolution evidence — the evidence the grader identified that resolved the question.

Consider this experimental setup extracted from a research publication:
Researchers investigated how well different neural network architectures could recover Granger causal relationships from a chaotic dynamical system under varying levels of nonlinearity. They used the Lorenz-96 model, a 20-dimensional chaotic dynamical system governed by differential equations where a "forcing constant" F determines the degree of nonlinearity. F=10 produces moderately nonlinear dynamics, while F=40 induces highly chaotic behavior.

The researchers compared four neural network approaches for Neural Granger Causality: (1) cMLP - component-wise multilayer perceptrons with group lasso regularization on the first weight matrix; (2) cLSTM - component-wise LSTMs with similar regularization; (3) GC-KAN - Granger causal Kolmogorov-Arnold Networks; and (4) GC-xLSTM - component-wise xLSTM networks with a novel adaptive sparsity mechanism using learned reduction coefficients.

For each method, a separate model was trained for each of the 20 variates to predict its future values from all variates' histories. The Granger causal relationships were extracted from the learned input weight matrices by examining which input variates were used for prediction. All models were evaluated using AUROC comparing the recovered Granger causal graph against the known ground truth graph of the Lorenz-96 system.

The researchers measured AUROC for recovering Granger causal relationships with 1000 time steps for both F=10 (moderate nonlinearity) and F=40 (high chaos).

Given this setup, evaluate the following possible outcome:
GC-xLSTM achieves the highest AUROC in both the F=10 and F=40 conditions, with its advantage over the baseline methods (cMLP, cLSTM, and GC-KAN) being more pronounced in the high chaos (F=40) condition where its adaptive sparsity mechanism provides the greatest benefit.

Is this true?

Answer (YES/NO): NO